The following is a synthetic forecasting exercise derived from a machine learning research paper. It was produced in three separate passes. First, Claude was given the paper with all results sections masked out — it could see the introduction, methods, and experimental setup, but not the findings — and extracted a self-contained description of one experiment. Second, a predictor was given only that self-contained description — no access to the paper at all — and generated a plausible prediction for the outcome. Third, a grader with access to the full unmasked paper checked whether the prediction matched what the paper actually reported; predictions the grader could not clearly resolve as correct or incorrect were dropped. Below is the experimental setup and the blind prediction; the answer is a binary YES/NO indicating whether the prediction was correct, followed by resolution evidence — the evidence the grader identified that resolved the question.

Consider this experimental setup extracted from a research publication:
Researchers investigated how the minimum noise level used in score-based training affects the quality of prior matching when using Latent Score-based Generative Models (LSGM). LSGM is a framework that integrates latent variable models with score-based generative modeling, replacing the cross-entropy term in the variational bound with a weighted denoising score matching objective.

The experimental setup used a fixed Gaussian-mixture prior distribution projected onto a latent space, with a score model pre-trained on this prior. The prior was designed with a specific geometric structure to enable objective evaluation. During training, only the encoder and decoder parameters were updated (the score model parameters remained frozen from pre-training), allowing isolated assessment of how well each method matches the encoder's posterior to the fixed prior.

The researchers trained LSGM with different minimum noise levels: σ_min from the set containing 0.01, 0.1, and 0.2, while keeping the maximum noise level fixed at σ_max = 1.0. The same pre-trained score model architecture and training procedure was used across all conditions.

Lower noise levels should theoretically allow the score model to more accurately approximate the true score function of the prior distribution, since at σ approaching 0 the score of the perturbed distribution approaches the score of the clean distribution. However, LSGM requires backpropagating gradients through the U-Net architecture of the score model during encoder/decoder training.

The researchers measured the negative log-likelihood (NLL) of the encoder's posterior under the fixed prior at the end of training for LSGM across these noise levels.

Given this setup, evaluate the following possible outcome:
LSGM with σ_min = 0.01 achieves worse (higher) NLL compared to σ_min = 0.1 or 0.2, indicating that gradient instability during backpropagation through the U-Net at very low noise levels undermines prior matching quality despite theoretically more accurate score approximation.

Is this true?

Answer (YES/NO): YES